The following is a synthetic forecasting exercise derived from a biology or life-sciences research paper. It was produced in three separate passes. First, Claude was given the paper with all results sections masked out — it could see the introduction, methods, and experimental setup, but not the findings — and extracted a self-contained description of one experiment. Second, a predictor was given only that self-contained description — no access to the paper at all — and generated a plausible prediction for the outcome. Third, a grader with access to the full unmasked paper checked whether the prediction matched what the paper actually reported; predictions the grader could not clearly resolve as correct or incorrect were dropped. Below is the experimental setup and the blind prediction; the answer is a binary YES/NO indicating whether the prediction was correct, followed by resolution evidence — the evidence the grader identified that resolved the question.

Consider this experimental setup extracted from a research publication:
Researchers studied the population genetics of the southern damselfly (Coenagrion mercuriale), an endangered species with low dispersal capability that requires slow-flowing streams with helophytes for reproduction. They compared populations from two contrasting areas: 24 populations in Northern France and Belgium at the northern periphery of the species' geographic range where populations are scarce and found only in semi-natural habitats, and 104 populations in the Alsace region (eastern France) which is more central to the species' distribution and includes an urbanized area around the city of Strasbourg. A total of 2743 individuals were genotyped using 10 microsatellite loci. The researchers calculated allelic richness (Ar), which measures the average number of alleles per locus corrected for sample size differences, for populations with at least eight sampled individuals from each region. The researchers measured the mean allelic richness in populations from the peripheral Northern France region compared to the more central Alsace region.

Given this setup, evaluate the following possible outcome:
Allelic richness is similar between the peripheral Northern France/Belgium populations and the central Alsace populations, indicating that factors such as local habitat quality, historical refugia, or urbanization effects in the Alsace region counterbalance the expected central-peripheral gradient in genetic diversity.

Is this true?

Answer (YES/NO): NO